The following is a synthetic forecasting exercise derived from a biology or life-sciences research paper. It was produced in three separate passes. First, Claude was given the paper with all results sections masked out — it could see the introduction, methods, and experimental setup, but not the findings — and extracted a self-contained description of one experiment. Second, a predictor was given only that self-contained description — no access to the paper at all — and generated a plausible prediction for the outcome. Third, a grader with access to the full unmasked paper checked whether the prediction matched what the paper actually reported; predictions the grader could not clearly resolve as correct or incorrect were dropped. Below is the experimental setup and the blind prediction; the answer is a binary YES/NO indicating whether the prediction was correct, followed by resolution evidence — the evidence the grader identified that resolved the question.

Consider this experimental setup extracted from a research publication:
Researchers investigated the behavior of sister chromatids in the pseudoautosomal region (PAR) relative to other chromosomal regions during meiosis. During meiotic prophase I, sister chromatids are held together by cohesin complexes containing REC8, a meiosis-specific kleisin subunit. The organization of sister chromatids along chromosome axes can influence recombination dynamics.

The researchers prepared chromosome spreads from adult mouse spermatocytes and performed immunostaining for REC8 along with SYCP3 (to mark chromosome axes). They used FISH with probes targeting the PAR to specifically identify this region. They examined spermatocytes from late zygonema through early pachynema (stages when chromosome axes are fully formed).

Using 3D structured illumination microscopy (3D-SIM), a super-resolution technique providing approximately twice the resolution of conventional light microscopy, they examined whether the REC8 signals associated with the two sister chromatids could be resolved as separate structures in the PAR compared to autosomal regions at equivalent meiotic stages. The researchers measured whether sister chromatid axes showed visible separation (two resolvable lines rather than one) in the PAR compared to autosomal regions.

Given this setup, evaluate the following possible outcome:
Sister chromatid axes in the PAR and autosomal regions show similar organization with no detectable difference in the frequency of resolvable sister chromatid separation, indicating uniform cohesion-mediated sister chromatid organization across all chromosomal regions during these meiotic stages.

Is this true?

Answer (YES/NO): NO